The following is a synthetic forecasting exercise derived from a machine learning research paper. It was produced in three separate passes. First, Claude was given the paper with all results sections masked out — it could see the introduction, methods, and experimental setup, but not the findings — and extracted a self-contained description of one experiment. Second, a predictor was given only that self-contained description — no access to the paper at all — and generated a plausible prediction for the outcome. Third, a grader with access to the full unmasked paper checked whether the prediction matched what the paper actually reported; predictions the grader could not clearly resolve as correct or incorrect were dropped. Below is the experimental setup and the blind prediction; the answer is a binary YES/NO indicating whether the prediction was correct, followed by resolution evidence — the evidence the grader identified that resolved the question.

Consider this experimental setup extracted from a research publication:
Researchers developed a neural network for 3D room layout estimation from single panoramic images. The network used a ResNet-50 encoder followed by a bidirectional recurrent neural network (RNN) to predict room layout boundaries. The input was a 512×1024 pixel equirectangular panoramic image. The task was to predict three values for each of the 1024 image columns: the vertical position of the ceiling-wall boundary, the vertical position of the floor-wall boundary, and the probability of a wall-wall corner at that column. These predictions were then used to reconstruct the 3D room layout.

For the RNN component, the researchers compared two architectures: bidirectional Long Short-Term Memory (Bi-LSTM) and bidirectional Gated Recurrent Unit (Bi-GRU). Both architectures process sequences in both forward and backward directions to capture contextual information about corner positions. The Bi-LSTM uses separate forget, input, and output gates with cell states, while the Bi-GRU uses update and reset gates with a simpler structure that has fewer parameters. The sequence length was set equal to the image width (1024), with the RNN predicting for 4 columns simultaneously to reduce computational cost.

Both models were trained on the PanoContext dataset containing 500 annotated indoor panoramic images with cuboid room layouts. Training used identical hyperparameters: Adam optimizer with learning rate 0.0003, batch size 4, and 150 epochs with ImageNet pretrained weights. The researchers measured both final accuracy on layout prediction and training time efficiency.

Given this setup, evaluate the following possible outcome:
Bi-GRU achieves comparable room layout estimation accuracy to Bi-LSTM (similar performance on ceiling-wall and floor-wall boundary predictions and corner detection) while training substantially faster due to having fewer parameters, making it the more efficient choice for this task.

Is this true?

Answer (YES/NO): YES